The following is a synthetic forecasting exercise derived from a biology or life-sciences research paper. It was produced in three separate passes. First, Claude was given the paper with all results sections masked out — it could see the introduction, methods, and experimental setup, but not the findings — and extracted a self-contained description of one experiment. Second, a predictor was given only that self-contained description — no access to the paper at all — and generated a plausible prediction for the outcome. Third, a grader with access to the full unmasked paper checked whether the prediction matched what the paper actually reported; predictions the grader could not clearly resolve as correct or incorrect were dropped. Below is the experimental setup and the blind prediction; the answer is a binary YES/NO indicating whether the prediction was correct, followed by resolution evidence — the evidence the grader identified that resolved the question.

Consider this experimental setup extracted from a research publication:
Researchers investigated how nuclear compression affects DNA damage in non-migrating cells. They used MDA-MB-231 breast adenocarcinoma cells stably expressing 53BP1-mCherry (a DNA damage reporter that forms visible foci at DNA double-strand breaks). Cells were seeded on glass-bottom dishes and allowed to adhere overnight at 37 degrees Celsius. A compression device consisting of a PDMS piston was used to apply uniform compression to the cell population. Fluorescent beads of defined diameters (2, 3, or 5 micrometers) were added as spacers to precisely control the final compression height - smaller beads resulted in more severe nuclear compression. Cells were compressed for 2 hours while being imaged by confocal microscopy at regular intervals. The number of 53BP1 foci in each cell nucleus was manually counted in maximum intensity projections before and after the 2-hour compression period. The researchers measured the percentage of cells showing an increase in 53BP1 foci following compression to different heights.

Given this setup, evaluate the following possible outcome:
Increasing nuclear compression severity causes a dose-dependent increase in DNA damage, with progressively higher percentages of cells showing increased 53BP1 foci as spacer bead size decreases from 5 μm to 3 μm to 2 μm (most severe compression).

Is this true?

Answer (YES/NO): YES